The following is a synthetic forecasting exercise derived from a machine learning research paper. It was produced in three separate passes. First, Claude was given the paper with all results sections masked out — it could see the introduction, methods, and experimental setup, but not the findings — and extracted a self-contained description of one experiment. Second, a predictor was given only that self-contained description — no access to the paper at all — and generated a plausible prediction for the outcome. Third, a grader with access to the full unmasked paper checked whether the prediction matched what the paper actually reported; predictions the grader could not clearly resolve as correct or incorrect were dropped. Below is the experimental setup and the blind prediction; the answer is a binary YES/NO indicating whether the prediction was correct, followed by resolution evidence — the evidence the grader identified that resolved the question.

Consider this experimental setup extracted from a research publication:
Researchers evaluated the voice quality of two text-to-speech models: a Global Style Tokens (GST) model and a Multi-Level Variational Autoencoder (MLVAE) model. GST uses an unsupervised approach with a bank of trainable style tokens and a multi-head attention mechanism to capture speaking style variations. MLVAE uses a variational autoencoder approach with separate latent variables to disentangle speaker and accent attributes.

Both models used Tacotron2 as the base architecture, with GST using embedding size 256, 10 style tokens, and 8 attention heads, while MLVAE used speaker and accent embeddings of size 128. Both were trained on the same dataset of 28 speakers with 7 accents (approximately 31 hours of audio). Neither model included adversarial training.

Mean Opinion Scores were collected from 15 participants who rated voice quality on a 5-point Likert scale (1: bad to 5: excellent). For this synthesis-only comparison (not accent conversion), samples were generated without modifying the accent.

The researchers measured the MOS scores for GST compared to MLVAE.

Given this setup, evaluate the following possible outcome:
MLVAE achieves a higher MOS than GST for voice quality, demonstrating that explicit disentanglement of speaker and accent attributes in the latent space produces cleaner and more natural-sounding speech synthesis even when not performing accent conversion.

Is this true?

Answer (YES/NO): NO